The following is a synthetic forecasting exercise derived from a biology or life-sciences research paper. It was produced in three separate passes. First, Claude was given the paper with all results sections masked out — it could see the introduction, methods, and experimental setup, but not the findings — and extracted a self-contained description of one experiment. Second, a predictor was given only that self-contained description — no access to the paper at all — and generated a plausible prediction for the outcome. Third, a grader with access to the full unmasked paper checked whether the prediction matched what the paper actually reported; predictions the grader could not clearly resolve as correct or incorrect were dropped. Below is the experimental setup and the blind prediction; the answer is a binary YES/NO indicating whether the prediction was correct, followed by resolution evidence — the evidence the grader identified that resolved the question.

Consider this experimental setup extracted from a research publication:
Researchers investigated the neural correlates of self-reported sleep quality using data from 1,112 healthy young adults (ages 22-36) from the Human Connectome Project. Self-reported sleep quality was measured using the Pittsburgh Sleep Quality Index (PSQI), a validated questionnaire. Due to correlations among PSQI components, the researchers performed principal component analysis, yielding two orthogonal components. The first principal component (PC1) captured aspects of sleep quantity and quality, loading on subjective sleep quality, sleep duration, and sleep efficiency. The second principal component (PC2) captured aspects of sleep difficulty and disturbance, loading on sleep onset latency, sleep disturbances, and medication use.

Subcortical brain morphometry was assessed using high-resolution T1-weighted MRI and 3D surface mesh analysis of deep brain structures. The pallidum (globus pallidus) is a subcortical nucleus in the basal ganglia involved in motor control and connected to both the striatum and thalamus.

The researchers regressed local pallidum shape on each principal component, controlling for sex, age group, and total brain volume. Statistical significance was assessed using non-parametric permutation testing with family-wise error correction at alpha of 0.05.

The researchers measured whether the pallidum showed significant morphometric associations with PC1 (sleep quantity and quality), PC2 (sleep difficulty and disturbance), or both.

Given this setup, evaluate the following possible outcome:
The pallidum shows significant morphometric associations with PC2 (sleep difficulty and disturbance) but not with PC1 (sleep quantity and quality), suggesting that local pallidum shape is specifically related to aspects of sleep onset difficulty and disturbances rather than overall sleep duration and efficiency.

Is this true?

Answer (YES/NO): NO